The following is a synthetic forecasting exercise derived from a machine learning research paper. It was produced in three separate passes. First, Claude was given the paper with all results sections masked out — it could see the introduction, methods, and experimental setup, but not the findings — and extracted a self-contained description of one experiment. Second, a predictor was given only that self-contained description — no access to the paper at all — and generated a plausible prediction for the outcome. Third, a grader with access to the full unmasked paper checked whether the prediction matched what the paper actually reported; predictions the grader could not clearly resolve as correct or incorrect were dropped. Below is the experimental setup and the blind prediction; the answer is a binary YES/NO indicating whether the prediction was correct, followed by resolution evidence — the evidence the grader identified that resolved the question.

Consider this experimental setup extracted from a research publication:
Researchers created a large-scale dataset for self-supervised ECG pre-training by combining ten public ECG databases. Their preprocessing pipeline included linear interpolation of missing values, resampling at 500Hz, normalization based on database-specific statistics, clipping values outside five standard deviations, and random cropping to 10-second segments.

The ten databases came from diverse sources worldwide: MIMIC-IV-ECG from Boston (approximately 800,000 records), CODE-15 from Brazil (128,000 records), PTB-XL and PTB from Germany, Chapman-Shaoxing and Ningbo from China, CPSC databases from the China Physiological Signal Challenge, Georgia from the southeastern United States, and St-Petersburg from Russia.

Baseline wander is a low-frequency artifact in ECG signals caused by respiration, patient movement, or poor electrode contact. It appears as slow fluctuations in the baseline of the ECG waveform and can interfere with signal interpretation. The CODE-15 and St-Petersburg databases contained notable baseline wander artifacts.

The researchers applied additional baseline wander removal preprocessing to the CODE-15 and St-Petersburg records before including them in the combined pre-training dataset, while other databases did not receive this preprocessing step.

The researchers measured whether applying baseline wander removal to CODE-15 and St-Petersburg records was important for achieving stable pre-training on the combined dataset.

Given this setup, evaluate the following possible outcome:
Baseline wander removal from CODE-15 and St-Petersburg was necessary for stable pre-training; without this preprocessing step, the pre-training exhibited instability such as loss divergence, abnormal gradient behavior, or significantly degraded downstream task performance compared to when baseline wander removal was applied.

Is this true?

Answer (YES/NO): YES